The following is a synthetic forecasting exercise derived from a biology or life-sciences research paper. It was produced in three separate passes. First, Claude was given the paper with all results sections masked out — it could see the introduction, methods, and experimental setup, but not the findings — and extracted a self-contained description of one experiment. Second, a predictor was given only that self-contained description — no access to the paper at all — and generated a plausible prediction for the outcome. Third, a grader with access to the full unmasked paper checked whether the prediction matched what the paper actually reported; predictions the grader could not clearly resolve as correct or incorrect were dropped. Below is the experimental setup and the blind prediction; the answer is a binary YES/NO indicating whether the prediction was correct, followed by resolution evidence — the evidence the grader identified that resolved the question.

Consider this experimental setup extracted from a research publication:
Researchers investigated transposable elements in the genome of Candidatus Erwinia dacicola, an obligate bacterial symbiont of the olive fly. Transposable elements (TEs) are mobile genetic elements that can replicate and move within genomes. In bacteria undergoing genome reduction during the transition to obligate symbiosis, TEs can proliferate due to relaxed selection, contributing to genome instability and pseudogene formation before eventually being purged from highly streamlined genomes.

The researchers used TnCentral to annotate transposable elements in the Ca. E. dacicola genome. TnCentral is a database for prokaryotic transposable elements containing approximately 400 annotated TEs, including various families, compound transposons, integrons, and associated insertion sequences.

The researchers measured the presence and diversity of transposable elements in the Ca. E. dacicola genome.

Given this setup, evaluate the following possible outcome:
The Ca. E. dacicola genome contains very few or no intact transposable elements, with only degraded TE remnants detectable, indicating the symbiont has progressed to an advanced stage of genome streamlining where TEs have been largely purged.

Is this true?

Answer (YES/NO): NO